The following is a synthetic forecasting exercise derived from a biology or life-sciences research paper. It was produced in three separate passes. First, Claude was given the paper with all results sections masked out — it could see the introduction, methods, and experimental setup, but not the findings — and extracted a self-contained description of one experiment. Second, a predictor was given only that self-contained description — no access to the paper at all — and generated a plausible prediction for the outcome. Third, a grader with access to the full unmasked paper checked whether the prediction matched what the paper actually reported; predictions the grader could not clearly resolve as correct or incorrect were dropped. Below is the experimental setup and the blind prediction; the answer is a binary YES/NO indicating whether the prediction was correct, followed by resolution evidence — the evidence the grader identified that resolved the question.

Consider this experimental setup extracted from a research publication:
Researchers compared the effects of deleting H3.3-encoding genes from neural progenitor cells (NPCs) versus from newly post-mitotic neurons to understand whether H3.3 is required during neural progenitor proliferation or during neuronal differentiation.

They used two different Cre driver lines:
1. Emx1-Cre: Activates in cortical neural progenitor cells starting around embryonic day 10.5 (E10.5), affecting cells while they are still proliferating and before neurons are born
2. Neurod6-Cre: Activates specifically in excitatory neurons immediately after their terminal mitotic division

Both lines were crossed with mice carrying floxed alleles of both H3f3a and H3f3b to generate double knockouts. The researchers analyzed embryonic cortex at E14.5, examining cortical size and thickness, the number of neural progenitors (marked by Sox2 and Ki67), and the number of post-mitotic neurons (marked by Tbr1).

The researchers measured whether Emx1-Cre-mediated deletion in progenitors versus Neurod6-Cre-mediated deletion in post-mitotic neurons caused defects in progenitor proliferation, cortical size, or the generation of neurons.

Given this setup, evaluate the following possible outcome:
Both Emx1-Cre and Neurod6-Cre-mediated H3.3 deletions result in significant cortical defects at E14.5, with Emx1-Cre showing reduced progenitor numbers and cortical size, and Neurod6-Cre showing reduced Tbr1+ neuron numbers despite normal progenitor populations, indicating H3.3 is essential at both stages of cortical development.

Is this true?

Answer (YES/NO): NO